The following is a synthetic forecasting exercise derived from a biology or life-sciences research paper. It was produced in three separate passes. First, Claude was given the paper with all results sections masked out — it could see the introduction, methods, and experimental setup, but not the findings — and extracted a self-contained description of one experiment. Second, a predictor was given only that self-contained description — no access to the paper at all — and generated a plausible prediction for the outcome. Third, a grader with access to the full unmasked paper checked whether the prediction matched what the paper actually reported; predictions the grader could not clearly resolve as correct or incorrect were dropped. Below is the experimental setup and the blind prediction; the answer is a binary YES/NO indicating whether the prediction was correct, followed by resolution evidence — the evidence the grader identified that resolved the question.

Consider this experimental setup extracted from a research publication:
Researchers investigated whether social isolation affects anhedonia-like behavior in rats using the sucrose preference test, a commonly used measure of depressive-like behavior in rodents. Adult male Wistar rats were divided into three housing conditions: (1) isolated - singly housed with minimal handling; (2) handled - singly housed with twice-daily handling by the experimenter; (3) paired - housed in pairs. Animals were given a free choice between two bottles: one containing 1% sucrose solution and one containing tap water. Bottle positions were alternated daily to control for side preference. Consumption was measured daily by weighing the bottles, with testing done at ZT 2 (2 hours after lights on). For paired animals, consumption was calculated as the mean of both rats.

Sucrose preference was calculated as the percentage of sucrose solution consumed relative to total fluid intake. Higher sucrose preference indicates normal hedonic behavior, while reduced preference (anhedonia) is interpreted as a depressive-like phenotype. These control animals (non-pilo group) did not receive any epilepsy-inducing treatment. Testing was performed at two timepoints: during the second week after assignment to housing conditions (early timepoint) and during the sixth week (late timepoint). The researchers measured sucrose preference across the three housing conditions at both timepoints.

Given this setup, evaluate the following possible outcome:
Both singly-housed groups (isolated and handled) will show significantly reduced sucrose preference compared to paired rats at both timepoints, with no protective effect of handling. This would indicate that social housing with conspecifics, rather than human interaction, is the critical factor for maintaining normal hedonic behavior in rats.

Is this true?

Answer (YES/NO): NO